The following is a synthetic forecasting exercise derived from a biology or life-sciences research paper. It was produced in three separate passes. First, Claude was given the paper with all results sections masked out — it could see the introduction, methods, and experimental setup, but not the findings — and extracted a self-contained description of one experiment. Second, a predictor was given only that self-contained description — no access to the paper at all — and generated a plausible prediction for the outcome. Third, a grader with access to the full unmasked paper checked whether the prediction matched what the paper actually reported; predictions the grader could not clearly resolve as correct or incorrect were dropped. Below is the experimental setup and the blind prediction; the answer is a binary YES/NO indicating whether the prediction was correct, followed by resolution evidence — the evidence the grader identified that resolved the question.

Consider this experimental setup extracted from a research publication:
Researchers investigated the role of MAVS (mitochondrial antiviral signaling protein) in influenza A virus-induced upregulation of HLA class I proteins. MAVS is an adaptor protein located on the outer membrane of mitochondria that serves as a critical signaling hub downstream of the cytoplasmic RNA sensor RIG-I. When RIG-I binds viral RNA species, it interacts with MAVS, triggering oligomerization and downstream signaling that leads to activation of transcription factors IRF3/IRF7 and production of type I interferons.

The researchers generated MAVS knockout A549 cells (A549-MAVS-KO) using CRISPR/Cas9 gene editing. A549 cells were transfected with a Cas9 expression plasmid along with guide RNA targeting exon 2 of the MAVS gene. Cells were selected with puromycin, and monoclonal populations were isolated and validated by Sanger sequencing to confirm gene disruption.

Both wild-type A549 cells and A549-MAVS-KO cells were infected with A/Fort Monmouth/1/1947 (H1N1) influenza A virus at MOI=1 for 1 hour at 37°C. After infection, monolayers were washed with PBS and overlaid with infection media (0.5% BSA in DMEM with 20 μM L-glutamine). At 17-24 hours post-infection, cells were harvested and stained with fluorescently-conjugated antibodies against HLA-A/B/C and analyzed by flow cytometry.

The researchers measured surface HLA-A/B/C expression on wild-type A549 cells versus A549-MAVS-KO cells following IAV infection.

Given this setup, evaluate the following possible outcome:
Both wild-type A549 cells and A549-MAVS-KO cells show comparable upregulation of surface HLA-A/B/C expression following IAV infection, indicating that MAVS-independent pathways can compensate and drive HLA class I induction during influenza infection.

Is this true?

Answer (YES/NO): NO